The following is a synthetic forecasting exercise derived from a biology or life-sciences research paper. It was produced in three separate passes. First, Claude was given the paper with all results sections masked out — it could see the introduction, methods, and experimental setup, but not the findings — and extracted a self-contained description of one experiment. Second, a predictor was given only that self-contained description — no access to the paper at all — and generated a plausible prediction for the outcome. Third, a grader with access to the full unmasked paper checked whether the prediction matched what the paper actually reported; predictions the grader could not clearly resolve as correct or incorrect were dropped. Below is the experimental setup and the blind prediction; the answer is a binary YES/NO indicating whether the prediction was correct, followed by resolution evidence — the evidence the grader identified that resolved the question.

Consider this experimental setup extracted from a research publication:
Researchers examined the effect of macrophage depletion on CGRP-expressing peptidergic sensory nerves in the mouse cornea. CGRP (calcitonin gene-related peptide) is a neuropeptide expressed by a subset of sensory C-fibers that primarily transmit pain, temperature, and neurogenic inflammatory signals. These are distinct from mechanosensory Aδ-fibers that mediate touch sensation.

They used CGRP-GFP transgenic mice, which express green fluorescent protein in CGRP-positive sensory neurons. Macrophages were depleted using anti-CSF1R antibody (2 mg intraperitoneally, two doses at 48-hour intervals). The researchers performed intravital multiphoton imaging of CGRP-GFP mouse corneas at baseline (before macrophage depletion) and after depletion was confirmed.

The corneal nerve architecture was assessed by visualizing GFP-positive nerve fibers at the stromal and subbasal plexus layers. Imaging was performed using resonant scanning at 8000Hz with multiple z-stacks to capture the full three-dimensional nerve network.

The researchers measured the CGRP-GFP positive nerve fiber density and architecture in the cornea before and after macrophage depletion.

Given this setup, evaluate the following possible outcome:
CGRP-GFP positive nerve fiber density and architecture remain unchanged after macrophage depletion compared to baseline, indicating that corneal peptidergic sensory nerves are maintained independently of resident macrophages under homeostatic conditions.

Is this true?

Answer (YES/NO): YES